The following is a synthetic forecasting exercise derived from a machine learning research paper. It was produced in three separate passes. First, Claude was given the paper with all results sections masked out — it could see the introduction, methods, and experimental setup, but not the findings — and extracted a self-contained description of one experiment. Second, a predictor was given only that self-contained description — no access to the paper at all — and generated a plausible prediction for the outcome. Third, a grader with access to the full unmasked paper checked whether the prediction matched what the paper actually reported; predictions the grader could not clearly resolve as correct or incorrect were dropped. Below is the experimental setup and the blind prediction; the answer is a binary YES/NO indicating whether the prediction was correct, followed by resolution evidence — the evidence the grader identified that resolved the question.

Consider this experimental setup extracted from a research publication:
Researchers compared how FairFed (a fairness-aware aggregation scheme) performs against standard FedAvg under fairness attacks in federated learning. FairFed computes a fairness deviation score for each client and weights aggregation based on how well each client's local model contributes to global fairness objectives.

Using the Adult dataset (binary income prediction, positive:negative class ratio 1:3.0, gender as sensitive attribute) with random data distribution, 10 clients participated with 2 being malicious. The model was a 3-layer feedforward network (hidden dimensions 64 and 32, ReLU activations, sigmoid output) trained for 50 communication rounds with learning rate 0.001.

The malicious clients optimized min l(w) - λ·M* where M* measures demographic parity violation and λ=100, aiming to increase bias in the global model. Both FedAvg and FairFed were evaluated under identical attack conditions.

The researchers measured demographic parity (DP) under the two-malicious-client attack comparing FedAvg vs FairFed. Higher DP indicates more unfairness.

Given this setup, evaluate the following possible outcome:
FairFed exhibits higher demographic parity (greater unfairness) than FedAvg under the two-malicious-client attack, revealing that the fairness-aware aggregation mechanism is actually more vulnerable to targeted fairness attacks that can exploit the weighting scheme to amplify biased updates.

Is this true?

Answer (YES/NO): NO